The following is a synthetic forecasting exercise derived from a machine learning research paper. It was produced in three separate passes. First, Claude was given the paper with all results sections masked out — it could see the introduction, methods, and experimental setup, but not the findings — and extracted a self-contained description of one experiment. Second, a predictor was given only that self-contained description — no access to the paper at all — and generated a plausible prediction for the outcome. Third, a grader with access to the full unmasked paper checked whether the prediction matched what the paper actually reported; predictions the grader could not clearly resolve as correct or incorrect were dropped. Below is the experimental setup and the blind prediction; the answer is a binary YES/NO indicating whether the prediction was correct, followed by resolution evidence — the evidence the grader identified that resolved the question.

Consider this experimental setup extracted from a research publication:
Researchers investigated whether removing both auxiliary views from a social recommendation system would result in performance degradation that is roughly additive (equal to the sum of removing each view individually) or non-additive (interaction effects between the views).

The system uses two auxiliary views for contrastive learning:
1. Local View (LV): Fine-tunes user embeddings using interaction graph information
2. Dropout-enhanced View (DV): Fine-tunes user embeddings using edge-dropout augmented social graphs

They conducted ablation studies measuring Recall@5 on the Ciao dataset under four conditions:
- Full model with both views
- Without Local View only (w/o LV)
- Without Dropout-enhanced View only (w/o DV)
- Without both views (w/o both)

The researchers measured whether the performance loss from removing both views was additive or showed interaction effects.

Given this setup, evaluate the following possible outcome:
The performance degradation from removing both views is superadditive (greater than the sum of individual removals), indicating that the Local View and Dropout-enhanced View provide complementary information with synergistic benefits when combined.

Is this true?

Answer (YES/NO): YES